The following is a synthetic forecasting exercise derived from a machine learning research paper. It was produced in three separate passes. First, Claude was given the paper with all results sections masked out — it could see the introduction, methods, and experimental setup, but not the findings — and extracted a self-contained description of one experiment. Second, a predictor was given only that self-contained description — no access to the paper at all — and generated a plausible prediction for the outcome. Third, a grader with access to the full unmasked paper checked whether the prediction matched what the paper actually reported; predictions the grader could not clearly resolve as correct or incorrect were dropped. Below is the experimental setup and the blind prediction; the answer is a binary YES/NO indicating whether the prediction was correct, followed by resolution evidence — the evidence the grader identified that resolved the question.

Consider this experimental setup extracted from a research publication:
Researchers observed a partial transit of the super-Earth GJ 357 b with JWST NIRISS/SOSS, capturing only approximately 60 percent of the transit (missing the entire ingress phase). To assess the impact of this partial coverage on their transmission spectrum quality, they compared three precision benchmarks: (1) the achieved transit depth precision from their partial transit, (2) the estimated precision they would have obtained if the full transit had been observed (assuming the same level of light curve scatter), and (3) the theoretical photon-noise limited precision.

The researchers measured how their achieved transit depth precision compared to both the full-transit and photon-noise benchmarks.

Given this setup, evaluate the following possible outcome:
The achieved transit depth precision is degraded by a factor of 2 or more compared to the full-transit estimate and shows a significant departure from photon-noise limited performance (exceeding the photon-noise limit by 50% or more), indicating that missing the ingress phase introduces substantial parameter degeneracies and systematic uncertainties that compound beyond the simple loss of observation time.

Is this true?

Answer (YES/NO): NO